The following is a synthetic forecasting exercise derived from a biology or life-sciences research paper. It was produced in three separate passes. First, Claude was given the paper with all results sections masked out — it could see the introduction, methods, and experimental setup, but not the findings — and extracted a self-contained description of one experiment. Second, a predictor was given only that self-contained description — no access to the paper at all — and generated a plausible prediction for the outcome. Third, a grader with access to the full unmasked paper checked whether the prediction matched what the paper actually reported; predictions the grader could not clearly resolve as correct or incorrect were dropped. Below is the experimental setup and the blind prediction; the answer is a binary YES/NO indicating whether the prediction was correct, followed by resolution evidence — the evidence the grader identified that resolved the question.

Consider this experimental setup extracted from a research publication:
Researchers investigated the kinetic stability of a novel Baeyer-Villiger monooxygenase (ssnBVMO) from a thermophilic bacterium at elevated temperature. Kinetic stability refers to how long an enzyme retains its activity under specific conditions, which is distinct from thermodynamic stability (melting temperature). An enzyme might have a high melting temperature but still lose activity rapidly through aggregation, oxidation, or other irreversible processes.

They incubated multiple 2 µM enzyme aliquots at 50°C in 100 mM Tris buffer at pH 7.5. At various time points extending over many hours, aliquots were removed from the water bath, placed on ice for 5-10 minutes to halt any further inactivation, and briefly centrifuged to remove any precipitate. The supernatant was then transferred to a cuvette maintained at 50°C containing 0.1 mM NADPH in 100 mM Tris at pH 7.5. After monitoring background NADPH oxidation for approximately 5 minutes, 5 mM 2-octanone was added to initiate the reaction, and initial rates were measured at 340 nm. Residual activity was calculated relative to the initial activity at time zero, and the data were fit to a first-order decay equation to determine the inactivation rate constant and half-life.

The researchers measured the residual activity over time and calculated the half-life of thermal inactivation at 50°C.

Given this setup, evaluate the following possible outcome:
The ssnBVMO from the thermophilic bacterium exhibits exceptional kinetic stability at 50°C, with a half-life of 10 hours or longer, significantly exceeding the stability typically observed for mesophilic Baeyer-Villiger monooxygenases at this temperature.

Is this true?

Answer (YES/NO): YES